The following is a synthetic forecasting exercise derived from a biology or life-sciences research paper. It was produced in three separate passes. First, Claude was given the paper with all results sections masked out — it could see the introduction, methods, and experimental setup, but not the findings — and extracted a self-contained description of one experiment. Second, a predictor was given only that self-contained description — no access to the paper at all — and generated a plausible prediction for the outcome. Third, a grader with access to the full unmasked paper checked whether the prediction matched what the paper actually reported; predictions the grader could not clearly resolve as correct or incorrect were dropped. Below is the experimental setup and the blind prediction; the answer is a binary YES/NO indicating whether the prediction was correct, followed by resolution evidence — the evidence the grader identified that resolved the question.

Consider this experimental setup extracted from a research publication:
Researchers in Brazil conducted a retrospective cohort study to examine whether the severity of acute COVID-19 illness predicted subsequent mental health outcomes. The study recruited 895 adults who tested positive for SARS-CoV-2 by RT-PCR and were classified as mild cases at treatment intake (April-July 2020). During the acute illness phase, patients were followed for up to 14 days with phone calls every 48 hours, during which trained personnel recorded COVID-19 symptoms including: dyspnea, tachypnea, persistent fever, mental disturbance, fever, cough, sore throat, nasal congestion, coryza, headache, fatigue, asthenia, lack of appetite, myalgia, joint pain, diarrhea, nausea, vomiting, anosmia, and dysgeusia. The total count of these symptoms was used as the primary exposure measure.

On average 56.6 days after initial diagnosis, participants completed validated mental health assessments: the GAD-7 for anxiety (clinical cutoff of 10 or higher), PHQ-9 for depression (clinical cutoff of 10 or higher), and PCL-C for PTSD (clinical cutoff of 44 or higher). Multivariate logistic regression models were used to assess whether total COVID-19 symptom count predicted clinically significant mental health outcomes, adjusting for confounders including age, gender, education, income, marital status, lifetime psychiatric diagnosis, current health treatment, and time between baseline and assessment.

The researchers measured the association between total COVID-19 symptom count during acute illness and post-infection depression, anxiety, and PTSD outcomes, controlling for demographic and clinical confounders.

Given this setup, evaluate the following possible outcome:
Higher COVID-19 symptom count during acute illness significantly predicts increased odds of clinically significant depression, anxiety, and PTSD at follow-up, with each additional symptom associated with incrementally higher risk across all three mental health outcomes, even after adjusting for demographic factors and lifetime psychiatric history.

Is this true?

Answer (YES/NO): YES